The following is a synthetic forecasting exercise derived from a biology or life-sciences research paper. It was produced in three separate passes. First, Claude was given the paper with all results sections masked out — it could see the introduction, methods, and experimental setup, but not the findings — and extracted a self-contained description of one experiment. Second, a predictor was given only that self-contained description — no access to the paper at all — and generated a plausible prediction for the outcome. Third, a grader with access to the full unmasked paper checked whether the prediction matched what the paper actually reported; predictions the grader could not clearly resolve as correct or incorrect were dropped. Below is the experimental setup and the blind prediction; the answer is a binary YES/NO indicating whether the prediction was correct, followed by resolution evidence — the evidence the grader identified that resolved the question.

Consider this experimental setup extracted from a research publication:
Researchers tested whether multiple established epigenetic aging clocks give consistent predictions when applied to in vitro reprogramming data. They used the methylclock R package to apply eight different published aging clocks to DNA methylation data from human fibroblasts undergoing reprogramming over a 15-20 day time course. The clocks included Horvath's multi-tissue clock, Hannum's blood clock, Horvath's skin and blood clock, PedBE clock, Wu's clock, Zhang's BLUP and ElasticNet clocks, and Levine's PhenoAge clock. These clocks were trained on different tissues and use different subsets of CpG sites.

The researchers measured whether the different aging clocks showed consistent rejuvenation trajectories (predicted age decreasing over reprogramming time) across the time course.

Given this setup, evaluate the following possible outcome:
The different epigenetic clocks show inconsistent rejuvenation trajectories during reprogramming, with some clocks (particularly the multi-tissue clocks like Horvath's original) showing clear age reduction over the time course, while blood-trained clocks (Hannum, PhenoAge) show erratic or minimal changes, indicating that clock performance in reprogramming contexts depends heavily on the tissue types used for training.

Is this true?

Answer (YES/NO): NO